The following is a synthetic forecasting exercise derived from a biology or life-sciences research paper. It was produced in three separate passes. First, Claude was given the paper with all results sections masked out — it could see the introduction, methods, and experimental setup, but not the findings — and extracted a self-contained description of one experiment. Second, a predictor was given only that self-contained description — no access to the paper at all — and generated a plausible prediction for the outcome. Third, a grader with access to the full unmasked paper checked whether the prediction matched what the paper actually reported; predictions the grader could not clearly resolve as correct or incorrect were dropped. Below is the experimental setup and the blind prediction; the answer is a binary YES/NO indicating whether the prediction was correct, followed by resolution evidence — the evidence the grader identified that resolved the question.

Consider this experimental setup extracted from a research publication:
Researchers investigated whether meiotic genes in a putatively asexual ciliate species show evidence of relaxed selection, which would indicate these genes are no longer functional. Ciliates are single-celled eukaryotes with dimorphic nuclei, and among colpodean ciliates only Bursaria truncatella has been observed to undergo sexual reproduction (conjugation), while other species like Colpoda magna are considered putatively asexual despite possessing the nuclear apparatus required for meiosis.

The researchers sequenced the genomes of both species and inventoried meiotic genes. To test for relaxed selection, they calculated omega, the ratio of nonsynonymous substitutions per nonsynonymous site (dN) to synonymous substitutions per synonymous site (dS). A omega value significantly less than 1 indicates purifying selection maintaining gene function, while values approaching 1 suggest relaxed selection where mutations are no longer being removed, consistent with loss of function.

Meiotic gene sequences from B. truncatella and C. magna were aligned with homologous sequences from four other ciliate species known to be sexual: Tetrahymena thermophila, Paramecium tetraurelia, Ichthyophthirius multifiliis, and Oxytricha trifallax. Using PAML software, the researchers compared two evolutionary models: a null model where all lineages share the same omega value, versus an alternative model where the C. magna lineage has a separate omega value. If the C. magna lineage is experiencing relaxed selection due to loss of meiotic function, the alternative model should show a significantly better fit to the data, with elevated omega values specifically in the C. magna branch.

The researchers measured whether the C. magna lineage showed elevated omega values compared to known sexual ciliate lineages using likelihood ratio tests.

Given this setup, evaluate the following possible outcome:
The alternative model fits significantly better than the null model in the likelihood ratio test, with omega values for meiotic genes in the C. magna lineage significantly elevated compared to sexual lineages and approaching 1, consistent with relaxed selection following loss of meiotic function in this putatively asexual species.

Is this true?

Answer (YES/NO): NO